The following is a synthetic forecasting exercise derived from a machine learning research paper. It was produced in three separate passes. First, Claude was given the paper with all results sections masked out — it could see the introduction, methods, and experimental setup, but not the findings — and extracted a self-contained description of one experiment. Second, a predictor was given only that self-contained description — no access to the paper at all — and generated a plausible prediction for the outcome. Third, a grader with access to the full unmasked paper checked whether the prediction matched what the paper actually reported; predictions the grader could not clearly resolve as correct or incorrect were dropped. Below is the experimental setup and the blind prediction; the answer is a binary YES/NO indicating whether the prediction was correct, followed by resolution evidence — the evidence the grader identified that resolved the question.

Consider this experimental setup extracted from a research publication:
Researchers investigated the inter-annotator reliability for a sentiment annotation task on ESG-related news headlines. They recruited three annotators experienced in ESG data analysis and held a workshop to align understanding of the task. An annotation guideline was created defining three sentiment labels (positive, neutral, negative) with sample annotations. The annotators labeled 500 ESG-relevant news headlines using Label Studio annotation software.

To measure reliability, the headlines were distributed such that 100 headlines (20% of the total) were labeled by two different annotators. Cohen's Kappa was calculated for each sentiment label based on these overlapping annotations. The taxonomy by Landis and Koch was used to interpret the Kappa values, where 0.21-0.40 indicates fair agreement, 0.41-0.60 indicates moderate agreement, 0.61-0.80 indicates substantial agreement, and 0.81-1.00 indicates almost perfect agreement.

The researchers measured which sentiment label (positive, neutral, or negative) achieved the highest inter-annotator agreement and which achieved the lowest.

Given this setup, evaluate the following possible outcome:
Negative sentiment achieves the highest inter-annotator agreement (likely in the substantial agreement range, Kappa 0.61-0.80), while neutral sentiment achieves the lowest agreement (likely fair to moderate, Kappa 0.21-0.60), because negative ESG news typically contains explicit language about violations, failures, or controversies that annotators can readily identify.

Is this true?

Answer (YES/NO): YES